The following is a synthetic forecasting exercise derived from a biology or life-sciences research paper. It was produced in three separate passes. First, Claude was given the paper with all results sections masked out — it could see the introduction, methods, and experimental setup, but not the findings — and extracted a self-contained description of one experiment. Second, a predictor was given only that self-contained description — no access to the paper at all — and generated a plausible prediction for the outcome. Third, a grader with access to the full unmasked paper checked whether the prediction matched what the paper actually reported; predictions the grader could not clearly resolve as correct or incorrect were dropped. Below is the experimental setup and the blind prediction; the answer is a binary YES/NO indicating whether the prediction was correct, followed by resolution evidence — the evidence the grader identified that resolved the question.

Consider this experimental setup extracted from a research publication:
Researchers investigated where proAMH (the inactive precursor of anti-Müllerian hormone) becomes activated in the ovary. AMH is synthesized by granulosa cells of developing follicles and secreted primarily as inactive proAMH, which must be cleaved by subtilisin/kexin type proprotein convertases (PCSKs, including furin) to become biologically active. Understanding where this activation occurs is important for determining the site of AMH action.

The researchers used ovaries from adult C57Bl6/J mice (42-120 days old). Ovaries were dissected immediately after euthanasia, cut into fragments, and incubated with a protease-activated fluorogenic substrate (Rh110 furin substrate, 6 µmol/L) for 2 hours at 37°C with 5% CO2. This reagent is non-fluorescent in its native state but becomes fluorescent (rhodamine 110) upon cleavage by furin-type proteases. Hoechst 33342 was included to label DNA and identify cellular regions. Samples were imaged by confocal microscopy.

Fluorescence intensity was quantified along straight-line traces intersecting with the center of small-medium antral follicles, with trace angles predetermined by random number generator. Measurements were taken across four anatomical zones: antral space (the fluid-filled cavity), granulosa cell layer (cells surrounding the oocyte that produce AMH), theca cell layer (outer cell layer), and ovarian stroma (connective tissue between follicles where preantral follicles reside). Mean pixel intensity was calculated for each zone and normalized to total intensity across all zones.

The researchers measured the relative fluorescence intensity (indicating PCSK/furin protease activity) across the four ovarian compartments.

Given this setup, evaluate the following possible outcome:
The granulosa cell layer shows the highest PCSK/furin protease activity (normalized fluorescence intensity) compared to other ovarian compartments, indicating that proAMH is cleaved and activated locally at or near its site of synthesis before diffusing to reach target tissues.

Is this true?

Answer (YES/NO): NO